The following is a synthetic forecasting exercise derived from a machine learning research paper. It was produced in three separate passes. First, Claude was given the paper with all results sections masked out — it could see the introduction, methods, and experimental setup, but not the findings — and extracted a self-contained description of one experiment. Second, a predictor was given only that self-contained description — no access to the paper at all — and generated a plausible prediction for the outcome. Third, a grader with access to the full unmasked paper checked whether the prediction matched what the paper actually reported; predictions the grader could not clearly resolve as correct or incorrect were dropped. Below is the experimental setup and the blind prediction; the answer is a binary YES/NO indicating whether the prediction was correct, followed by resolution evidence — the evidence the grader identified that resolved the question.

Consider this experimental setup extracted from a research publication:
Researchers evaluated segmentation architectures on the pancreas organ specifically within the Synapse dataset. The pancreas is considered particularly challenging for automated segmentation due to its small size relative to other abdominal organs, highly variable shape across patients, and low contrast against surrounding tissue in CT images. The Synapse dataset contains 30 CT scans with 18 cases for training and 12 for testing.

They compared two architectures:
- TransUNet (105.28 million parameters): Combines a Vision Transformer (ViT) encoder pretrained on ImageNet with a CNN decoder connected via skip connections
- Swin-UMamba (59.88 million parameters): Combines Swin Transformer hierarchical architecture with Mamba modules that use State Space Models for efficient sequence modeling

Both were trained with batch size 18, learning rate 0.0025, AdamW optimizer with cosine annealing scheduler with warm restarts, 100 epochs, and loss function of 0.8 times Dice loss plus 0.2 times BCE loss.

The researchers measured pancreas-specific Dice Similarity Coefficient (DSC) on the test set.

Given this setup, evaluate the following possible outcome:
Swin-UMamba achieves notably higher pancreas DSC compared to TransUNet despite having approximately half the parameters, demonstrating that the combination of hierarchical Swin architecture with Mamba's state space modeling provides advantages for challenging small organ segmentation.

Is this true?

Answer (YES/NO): YES